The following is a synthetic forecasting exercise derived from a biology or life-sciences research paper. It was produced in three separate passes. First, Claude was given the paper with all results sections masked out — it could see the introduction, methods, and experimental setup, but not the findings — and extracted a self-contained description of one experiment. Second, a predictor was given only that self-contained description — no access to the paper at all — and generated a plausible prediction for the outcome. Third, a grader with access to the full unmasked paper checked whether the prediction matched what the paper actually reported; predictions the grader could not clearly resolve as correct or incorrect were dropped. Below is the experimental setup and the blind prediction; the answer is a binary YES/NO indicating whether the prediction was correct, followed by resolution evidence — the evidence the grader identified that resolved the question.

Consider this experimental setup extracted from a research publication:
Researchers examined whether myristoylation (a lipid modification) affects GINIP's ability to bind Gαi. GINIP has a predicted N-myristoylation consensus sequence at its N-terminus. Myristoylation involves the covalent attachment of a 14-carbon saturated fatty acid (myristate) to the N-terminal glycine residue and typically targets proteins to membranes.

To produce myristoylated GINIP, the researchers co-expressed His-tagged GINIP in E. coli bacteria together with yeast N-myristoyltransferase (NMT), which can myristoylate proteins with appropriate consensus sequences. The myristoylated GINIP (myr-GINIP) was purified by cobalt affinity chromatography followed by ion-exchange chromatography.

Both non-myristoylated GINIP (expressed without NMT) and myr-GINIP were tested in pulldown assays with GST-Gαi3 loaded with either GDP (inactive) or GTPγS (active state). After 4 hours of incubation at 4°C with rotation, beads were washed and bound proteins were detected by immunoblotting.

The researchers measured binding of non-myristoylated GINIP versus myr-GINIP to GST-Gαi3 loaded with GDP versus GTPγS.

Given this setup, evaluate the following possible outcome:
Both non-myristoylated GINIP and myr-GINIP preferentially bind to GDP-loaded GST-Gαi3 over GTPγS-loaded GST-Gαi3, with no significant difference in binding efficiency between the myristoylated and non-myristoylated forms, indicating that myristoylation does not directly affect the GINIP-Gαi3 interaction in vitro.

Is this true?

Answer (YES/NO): NO